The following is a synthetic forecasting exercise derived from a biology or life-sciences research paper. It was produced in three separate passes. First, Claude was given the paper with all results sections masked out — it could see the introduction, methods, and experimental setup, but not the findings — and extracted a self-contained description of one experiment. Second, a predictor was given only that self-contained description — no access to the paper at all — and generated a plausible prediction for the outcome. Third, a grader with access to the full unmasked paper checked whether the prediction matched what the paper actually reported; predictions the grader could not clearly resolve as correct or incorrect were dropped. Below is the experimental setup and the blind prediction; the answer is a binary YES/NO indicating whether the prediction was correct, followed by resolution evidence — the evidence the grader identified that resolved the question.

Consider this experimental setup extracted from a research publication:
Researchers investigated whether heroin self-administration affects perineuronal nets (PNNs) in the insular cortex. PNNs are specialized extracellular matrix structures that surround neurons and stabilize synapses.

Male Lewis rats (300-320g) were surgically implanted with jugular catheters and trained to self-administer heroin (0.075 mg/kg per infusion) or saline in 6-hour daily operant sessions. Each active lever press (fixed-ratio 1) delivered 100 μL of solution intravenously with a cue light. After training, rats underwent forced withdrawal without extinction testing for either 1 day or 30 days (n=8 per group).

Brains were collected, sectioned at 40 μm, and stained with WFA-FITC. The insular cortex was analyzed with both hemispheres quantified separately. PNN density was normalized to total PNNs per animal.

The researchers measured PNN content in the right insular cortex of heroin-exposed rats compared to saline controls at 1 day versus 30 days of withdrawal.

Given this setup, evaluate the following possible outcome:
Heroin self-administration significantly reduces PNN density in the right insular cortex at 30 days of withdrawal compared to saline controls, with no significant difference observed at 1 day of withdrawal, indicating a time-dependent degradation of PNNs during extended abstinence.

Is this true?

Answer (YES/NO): NO